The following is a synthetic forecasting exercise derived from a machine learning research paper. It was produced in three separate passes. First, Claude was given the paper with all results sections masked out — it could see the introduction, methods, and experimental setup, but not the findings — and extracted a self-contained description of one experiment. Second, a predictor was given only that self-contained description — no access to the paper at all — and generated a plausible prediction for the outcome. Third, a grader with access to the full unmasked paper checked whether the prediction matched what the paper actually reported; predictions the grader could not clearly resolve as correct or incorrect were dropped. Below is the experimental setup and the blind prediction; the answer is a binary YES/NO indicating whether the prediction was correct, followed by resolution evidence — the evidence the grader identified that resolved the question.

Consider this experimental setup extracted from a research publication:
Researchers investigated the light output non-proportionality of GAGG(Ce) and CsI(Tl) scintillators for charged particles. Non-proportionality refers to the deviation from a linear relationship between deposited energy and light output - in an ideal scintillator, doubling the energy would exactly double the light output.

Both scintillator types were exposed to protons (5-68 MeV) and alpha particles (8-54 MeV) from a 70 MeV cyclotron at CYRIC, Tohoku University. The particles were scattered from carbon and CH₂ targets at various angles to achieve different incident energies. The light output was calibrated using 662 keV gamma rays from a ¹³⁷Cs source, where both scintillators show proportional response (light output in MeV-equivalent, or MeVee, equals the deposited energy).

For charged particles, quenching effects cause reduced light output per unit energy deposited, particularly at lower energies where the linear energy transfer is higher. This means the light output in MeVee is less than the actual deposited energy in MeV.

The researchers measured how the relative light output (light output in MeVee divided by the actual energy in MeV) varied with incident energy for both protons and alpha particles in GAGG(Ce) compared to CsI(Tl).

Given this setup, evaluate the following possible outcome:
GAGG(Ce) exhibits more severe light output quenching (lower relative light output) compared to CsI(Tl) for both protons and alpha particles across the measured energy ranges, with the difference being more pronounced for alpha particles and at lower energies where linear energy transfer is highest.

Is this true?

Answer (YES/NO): YES